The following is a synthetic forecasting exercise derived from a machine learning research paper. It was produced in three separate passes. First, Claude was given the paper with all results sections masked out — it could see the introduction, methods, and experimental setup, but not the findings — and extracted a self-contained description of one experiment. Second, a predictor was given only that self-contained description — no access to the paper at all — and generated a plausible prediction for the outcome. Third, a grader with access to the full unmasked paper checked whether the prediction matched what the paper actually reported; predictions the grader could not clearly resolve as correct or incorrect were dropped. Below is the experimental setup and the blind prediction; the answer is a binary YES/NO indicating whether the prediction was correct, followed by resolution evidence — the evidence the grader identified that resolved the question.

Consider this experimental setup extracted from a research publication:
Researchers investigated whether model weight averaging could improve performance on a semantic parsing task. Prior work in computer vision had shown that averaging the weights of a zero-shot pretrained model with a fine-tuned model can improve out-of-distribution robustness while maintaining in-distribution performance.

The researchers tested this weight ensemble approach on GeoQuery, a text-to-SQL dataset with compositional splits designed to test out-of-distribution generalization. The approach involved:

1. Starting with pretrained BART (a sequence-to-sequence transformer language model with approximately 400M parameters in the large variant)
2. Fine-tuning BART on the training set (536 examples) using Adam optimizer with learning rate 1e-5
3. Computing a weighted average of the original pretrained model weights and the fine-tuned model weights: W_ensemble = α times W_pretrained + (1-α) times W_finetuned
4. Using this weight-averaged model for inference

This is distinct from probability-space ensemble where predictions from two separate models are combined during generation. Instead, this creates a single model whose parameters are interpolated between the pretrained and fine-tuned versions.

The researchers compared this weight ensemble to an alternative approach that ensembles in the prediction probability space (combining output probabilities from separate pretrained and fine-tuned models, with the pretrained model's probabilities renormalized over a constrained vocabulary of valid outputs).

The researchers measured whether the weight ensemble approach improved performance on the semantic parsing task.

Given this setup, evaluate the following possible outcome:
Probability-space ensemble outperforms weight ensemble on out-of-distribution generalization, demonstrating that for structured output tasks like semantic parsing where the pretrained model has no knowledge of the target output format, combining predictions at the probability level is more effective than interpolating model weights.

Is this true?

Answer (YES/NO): NO